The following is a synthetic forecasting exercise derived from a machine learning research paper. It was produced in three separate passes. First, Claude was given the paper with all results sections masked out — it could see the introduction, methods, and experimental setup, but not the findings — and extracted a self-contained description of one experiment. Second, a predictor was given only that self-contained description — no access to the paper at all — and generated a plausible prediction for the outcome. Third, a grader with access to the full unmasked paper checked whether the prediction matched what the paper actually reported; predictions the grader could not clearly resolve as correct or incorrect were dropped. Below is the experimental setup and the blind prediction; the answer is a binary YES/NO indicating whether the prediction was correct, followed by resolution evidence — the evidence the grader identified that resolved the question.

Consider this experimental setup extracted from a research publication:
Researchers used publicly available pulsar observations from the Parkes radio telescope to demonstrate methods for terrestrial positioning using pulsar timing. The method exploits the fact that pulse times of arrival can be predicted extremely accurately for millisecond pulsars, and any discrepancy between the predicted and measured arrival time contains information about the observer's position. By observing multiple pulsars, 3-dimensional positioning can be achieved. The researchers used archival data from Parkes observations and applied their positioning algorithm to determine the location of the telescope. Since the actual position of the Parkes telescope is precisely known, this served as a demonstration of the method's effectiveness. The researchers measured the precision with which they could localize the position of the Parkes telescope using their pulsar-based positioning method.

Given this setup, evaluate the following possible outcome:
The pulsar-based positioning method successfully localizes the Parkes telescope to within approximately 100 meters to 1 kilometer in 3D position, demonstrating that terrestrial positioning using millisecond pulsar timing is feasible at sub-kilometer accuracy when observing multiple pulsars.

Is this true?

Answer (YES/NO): NO